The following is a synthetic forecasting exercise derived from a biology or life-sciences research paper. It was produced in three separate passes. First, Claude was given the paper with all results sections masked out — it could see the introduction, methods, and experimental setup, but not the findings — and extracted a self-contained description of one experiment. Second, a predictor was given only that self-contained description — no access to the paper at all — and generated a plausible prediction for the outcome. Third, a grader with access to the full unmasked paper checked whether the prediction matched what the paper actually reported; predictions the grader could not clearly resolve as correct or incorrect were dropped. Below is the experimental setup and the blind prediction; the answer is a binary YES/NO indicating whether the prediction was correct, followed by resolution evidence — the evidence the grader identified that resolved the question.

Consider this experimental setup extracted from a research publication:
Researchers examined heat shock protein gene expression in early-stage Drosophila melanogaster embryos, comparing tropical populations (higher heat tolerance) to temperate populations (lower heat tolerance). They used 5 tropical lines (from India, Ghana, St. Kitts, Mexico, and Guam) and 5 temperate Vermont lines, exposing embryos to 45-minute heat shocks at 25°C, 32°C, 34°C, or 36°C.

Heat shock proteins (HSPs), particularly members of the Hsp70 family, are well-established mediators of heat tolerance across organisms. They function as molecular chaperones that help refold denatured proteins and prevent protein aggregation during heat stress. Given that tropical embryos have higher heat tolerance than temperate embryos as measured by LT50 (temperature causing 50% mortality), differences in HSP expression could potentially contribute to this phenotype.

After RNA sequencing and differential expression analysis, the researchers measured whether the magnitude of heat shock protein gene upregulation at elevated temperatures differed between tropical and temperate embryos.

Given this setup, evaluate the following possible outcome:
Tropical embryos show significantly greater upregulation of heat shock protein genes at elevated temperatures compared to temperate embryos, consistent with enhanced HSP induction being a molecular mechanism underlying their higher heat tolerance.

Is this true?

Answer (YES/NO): NO